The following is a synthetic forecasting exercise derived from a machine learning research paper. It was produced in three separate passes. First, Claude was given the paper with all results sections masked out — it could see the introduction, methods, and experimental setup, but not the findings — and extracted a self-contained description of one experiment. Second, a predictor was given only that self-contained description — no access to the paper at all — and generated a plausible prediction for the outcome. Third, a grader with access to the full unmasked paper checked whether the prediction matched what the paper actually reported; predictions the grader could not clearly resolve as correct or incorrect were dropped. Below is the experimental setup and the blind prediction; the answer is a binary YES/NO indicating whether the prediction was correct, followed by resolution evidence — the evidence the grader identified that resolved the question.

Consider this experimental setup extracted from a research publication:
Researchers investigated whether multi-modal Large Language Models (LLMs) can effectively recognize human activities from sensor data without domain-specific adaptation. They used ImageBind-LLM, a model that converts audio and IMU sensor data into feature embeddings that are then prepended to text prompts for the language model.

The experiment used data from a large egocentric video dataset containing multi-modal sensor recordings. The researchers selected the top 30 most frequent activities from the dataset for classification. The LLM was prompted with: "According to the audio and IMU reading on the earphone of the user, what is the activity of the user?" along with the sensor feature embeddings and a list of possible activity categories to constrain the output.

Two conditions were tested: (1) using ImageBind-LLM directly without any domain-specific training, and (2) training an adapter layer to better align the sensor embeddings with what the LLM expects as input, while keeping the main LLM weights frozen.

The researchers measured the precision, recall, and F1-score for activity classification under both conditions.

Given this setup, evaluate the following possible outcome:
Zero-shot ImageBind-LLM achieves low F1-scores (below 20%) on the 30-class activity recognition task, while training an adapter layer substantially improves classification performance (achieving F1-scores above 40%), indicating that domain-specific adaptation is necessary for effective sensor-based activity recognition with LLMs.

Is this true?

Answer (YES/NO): YES